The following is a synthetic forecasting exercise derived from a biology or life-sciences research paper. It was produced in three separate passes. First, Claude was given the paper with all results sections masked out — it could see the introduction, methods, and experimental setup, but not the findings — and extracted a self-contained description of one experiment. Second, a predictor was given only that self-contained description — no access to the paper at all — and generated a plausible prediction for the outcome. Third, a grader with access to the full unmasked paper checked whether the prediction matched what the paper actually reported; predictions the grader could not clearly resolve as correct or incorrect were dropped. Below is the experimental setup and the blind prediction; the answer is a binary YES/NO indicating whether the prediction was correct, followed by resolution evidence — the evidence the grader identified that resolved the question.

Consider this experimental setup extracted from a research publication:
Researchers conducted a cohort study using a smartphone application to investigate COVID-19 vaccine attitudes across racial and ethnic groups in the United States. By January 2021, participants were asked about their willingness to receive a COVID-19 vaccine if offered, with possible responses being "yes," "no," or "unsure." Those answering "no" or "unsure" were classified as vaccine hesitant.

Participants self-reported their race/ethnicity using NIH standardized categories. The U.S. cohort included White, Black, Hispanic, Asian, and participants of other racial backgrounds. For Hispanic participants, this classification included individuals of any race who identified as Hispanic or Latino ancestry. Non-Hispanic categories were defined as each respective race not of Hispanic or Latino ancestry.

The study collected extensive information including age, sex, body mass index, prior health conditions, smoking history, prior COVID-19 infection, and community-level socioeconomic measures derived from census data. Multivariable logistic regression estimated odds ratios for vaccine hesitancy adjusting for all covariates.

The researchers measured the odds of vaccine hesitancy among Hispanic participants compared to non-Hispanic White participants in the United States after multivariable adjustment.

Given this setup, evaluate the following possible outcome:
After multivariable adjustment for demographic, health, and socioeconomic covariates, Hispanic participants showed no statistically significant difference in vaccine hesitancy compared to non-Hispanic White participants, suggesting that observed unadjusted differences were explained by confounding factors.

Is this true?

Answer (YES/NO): NO